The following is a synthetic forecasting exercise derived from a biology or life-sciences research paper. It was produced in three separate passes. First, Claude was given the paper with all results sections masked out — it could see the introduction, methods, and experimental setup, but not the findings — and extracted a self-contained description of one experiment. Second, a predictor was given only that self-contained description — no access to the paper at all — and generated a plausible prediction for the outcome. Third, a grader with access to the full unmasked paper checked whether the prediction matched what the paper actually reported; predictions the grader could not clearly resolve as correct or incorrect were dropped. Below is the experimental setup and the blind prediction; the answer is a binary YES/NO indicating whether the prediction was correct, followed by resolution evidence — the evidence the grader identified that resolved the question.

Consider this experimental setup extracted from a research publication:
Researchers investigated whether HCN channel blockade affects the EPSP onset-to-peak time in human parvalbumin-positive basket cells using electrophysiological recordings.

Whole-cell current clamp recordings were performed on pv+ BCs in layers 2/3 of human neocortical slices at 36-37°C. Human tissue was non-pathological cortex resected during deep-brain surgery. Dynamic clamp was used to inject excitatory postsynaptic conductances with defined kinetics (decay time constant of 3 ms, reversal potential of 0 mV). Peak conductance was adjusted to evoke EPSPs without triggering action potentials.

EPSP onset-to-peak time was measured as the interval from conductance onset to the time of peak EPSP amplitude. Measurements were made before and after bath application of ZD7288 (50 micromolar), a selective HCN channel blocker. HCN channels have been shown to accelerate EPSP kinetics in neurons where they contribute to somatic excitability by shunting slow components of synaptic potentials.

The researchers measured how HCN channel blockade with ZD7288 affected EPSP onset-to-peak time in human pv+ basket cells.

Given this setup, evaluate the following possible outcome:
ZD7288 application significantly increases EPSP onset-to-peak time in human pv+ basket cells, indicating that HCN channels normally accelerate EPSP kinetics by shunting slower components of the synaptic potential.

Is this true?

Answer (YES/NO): YES